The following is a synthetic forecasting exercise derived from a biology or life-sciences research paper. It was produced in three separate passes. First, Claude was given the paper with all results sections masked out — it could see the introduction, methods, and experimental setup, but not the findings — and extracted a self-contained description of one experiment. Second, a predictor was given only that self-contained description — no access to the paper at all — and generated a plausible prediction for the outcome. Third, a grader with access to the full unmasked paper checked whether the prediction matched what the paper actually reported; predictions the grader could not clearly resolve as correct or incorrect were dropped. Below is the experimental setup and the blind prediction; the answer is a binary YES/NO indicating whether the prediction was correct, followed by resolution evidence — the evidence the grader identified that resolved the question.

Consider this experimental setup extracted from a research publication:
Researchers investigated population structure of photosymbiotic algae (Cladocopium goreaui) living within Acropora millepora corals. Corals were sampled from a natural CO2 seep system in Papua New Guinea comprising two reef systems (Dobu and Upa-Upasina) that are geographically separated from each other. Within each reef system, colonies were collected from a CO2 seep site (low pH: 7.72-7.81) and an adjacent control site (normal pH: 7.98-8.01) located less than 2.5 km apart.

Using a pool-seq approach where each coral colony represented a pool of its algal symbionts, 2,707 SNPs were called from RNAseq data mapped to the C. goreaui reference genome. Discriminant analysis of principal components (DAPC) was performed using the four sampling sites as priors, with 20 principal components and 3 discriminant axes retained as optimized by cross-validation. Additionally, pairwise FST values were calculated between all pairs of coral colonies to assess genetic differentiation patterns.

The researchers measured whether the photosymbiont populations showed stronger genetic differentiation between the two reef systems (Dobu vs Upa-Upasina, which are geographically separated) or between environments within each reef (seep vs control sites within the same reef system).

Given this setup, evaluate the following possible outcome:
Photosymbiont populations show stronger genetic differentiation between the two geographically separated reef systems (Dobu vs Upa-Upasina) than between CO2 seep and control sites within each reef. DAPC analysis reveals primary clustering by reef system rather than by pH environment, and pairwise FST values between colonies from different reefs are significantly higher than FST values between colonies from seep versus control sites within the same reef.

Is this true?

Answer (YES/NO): YES